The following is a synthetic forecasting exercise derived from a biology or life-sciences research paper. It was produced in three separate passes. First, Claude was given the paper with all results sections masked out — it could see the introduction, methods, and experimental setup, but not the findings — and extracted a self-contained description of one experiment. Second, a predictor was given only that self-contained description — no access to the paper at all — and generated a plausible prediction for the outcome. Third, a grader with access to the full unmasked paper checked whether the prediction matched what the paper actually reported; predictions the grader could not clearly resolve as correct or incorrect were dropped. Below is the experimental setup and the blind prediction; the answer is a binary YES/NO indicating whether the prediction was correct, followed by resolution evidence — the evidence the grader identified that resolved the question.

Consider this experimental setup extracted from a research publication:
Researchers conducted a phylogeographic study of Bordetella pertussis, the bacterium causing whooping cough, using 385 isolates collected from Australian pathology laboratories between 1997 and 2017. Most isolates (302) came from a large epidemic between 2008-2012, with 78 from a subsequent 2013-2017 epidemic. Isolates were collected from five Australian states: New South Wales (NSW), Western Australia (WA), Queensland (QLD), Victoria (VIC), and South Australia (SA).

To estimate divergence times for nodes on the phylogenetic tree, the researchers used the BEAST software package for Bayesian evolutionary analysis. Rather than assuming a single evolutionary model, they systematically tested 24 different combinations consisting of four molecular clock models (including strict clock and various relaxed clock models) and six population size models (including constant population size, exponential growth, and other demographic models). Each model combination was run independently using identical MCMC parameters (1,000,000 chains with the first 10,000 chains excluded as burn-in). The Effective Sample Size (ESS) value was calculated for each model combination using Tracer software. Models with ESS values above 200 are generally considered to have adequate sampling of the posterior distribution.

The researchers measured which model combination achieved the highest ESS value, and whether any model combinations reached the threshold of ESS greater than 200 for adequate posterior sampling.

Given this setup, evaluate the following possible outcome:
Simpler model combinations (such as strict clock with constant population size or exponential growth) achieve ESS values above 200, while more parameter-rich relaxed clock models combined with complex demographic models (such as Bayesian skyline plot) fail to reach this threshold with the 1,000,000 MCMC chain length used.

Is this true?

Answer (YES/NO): NO